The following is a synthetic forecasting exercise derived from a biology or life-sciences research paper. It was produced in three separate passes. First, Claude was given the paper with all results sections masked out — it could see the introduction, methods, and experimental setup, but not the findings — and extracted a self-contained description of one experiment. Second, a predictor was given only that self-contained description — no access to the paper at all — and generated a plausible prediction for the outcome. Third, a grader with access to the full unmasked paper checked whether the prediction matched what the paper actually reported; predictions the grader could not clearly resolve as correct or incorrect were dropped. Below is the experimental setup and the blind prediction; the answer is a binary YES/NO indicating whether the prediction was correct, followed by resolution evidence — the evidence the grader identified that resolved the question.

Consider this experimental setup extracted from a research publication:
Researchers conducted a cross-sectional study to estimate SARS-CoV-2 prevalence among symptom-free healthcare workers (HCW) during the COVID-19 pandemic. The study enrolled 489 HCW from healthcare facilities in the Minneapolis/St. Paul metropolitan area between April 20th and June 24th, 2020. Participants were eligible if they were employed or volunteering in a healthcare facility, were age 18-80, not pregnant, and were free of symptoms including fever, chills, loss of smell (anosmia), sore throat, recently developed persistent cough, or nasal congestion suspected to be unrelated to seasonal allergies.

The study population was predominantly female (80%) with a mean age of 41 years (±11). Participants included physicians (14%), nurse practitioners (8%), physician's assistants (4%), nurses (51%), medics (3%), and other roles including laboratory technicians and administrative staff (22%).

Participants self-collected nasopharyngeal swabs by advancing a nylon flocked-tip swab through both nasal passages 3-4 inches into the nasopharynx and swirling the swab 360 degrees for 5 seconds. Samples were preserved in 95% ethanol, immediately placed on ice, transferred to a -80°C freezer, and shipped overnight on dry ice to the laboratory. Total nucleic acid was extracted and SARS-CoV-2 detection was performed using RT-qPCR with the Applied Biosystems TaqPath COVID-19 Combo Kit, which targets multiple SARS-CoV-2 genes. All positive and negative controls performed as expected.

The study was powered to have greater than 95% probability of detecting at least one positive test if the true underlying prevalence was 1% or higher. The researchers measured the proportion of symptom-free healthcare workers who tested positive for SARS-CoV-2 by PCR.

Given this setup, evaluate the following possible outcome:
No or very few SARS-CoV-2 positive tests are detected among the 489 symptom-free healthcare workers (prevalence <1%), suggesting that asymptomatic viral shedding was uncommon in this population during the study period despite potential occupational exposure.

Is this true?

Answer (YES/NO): YES